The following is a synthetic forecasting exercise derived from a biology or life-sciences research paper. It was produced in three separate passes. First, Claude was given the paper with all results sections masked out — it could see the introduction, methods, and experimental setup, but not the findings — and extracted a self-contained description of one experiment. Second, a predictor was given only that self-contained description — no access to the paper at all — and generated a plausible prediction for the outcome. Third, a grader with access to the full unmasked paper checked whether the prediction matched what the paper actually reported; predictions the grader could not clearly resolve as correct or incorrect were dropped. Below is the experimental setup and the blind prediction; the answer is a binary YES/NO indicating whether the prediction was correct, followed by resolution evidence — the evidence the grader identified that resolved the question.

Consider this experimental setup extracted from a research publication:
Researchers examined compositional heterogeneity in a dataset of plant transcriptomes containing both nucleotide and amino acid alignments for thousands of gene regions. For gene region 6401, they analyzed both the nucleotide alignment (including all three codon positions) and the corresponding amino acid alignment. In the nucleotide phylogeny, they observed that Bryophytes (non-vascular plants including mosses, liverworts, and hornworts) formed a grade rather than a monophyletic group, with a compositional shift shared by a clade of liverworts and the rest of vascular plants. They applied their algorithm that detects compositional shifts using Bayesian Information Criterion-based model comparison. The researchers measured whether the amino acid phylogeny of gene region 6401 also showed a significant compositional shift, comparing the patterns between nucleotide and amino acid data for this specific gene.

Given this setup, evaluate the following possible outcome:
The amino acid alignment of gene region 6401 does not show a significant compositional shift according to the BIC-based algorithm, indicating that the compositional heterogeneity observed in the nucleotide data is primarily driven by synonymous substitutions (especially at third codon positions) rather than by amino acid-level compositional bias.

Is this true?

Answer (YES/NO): YES